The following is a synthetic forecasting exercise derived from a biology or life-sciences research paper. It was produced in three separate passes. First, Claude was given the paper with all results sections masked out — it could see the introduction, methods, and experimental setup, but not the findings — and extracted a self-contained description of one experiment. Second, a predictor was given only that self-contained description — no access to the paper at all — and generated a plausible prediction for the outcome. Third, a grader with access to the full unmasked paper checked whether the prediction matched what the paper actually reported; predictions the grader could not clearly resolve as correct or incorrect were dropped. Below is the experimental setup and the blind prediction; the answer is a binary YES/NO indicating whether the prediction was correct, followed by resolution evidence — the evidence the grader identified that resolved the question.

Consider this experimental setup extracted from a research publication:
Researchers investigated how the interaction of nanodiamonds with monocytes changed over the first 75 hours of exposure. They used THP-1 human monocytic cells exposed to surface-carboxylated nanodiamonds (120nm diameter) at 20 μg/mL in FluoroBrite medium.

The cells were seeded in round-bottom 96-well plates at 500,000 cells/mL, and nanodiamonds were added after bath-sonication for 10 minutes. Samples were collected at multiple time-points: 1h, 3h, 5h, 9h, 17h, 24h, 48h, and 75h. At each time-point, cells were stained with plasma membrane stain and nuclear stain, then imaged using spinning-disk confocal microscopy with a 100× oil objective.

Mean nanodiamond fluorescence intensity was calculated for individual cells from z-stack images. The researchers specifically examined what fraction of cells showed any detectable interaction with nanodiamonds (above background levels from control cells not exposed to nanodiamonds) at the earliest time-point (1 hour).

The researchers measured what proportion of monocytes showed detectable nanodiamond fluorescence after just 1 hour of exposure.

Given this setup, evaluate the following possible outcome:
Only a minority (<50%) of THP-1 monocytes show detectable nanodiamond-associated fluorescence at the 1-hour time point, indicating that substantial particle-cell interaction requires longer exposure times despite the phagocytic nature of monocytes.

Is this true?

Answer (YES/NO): YES